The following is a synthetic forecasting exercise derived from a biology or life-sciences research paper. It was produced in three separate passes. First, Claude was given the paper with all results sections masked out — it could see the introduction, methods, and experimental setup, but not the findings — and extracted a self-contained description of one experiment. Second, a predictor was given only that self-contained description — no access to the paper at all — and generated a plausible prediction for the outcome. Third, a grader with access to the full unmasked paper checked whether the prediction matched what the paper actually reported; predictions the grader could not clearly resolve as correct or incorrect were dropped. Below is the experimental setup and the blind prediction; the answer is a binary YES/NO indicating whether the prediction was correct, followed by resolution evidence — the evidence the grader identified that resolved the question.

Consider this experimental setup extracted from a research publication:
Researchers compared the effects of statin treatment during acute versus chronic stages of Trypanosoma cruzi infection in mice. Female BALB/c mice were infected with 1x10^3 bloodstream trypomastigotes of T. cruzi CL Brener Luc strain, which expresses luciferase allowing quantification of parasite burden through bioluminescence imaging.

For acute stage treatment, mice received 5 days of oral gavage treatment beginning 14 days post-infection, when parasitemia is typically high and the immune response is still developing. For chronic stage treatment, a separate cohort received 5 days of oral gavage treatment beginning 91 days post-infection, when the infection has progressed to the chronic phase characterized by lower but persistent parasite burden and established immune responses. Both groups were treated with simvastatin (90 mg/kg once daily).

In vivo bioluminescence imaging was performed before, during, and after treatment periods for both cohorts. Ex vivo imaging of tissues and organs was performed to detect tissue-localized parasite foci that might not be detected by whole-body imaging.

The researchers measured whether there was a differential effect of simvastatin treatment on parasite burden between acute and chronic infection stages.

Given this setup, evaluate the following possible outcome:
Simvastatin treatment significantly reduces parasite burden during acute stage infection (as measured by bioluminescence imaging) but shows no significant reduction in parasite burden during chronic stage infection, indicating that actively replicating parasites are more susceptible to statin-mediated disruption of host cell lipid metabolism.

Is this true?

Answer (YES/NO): NO